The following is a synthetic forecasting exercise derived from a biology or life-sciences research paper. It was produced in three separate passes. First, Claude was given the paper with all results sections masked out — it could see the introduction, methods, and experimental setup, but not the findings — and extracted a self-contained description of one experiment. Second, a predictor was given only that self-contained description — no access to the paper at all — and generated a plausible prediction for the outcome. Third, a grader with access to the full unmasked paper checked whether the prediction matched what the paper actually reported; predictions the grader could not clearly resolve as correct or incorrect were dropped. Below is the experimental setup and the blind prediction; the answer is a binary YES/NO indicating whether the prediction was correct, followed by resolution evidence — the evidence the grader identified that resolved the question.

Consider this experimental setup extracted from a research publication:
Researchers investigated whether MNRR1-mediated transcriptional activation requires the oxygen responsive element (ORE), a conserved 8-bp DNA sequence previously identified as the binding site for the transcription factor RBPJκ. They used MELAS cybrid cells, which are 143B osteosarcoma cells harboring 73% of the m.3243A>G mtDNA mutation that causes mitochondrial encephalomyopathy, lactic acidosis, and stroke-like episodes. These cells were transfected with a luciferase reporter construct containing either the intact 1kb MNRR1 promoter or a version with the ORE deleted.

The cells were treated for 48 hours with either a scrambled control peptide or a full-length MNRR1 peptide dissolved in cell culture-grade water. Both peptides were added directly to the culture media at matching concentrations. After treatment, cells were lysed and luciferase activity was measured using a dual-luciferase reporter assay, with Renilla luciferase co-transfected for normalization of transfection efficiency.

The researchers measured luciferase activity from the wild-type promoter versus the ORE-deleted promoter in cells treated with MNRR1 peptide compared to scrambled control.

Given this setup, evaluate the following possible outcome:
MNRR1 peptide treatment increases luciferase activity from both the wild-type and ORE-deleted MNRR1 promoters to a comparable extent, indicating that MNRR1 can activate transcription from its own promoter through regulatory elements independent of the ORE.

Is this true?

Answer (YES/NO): NO